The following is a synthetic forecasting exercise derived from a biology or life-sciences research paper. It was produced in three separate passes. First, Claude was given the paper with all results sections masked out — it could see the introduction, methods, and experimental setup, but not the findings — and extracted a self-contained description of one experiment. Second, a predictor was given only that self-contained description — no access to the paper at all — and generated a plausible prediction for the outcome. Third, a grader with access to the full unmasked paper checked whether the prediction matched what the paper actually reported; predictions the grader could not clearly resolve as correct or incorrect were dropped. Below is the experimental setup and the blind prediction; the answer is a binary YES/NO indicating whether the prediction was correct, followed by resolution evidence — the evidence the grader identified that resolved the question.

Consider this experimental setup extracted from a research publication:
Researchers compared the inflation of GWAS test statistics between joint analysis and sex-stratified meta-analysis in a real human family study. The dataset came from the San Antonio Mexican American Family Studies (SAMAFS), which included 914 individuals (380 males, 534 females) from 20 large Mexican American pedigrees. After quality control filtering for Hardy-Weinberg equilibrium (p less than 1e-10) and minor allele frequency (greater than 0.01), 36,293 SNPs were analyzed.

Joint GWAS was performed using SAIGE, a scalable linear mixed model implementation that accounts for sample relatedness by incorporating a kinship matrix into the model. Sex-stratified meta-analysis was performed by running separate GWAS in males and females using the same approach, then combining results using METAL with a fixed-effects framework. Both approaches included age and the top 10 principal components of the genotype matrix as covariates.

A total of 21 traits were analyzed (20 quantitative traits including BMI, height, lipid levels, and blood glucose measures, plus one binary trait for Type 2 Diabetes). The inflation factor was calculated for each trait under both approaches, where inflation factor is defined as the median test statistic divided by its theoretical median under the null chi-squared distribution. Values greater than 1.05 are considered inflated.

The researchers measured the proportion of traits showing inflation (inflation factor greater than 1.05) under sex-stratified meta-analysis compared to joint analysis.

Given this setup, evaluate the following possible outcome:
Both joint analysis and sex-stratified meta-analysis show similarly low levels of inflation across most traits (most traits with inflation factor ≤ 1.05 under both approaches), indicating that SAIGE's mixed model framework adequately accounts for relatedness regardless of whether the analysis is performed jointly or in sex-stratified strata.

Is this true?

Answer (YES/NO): NO